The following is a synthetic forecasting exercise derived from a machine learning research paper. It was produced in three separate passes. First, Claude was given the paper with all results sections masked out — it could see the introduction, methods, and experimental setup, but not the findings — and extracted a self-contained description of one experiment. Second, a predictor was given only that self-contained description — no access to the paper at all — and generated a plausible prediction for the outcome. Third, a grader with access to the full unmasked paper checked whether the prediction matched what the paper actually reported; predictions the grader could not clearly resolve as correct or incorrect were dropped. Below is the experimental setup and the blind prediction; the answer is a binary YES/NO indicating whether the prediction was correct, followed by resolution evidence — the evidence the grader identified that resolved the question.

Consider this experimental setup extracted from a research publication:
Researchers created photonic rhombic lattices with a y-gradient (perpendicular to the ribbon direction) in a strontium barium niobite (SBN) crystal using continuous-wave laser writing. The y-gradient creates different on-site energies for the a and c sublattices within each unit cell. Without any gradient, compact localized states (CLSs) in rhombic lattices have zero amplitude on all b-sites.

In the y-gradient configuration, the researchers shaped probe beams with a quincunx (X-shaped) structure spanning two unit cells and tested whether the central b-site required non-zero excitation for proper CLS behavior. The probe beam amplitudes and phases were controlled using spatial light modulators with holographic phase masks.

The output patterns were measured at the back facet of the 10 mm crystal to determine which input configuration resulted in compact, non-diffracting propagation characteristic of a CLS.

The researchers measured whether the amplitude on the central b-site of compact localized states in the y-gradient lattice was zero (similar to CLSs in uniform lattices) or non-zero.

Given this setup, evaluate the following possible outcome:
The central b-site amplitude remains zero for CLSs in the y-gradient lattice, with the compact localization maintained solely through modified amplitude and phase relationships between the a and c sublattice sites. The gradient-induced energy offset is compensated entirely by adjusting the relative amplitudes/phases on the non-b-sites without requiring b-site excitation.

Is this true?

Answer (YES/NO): NO